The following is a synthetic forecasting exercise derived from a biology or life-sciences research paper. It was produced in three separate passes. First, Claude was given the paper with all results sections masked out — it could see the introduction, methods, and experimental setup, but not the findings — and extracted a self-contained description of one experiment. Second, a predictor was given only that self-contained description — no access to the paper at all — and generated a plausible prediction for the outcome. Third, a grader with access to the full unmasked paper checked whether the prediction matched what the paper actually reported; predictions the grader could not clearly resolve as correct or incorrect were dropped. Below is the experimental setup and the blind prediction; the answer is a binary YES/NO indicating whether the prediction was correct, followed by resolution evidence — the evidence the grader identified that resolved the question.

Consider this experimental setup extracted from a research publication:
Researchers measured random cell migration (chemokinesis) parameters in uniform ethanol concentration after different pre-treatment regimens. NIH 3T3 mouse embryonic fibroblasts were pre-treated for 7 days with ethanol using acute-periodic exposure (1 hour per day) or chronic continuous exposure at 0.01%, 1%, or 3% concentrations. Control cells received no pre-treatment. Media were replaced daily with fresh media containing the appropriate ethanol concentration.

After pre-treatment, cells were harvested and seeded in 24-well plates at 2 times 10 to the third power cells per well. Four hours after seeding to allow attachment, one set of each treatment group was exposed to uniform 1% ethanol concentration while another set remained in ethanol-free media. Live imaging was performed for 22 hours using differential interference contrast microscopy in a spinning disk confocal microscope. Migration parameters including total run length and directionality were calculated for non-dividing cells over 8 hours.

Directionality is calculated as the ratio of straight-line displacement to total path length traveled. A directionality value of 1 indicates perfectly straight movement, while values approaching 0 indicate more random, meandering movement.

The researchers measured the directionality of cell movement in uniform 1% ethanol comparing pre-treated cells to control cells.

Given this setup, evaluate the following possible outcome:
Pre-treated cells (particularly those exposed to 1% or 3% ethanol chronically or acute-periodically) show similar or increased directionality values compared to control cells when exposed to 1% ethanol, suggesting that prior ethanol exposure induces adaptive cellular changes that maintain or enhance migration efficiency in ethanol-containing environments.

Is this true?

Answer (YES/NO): YES